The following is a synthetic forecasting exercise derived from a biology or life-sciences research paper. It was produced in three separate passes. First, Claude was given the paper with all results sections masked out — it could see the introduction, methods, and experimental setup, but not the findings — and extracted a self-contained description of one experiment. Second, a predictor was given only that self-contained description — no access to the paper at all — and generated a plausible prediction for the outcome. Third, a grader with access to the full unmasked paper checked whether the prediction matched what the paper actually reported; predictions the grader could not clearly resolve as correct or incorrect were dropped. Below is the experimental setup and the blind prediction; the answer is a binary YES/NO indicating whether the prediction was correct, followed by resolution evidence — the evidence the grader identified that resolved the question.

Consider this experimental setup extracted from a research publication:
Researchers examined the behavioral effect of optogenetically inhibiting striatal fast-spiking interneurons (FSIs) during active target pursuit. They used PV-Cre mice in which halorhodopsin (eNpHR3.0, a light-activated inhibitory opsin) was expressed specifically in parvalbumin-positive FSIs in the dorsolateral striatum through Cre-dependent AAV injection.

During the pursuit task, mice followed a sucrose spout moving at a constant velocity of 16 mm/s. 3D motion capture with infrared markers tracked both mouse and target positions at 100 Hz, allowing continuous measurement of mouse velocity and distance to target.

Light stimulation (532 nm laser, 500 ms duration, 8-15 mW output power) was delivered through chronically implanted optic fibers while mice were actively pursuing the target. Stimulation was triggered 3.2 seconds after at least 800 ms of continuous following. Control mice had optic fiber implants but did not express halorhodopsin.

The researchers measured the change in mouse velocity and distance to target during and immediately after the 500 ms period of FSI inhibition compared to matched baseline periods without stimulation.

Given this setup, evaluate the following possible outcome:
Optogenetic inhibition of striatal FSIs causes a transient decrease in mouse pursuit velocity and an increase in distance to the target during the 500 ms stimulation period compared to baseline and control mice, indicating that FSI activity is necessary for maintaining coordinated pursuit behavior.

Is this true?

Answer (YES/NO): NO